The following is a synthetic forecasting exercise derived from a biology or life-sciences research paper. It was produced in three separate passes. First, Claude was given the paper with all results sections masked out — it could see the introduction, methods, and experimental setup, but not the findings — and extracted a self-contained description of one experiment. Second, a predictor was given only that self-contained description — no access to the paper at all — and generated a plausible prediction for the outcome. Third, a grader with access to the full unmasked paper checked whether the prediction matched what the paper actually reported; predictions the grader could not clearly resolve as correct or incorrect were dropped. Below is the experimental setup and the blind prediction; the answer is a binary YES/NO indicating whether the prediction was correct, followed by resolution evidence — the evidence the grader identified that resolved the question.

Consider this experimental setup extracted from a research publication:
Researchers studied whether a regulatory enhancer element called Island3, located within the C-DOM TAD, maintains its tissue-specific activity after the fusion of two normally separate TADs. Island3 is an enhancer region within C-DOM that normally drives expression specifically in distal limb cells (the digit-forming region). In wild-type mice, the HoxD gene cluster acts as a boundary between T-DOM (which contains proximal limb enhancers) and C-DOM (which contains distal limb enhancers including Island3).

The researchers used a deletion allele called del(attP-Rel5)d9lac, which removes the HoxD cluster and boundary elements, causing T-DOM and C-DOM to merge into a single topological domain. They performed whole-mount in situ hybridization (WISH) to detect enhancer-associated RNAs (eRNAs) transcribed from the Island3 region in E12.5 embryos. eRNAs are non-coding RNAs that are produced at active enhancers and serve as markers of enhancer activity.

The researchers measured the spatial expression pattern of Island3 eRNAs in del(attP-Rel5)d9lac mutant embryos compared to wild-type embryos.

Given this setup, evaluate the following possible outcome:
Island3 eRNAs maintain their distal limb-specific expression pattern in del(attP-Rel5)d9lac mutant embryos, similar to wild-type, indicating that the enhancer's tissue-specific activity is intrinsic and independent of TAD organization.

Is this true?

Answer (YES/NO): NO